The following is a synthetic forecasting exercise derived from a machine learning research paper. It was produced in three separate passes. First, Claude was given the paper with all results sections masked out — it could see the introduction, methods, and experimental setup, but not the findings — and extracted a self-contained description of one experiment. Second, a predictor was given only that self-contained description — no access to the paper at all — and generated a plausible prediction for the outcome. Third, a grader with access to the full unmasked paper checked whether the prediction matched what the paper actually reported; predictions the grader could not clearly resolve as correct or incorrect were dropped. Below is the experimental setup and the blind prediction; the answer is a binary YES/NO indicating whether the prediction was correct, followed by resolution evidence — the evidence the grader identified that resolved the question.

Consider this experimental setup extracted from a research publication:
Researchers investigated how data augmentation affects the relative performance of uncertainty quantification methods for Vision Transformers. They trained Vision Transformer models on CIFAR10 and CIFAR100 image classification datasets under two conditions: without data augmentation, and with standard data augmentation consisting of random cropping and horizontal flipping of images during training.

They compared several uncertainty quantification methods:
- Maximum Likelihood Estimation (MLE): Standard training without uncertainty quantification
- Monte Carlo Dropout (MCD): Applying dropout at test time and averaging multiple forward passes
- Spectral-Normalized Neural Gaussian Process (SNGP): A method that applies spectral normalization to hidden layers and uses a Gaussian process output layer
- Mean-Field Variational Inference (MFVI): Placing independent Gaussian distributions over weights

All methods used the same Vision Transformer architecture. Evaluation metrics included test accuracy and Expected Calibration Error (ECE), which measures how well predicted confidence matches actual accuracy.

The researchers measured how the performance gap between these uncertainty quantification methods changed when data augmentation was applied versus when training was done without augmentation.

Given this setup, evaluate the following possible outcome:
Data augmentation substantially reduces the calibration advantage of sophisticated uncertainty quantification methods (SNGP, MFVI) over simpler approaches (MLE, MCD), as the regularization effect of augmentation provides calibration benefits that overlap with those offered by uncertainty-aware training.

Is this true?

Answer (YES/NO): NO